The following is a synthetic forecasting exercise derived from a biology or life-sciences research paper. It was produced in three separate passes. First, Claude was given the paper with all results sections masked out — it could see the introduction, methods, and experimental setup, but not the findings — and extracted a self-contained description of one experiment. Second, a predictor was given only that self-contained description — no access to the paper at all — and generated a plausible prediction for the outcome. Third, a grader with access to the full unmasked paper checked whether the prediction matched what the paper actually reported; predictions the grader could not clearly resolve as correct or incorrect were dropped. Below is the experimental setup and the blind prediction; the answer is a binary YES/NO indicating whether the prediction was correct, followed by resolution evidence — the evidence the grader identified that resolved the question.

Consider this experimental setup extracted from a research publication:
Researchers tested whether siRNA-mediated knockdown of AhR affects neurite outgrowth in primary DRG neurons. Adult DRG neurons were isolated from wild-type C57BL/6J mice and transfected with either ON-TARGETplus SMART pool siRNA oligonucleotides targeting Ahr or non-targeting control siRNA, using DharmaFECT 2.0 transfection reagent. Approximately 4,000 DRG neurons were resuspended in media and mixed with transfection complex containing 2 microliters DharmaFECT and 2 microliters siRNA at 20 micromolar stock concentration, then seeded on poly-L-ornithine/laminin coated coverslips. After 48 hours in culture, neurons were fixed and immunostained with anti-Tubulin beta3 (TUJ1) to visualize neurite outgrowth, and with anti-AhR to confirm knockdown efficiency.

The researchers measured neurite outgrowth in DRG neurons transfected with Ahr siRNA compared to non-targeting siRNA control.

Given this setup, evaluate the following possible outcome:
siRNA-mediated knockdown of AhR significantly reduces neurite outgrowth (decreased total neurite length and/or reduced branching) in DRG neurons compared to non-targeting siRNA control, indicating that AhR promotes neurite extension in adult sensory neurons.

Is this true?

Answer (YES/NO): NO